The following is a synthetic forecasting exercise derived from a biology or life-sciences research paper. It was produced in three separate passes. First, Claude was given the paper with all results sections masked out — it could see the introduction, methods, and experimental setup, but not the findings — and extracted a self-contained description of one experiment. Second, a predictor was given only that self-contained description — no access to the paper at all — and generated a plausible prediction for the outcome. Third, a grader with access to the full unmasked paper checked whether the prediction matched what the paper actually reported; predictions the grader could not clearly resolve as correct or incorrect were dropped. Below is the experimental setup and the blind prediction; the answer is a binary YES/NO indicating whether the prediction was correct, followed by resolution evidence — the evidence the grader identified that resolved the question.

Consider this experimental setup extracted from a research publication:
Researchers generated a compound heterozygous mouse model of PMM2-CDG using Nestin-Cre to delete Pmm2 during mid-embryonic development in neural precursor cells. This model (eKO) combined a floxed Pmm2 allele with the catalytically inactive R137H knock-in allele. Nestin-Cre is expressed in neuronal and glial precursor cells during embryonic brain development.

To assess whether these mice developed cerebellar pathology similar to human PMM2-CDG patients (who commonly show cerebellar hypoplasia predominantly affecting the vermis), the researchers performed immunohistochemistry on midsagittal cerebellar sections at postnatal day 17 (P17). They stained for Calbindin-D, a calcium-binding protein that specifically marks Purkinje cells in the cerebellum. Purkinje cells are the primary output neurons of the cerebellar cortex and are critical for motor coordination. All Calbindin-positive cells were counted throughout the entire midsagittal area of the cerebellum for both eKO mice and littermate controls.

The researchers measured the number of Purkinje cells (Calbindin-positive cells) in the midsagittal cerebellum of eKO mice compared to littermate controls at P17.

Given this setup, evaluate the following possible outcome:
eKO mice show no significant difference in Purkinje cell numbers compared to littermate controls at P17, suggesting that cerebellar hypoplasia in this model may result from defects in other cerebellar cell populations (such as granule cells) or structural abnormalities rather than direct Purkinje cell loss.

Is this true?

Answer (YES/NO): YES